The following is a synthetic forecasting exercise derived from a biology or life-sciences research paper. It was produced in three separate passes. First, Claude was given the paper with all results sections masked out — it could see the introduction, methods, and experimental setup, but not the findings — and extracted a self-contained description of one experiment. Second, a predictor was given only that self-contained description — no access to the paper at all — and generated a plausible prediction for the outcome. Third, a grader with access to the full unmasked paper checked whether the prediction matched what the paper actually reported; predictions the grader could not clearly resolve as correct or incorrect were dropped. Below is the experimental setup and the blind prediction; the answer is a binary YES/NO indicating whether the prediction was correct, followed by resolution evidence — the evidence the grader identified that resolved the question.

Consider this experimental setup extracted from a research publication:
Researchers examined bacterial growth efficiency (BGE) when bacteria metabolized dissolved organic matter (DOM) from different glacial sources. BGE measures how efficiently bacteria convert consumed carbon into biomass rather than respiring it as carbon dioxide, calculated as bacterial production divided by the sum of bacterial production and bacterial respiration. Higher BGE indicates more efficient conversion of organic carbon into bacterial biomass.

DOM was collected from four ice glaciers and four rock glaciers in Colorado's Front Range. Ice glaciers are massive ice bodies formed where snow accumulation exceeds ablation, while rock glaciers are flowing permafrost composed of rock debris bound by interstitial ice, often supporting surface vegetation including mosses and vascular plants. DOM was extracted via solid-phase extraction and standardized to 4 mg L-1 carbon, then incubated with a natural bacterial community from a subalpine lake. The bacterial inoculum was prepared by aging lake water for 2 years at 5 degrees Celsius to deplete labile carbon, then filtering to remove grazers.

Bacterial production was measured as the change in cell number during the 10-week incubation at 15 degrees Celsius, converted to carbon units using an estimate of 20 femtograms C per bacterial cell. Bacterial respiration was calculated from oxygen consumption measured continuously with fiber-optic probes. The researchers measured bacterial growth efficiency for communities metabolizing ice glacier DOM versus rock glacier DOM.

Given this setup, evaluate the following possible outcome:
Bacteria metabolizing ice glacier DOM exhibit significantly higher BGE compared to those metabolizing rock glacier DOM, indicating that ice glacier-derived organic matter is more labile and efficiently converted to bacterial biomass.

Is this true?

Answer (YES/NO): YES